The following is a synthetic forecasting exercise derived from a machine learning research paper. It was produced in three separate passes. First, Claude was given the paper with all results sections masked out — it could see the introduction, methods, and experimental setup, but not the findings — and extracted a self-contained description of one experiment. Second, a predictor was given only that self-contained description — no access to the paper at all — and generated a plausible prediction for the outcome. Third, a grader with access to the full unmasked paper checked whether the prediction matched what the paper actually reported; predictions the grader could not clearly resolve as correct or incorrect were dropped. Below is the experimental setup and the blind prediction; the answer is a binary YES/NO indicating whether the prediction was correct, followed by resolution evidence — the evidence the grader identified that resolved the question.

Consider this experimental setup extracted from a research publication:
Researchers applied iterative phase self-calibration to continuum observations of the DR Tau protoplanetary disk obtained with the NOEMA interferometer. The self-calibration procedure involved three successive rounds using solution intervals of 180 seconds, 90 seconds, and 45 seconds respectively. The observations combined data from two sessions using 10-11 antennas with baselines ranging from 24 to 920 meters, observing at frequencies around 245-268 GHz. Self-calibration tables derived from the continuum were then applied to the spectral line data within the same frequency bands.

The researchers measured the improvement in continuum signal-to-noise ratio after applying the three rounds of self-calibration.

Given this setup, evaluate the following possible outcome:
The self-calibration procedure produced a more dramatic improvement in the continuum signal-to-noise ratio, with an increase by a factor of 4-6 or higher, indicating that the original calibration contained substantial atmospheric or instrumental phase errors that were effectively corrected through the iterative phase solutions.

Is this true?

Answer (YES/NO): YES